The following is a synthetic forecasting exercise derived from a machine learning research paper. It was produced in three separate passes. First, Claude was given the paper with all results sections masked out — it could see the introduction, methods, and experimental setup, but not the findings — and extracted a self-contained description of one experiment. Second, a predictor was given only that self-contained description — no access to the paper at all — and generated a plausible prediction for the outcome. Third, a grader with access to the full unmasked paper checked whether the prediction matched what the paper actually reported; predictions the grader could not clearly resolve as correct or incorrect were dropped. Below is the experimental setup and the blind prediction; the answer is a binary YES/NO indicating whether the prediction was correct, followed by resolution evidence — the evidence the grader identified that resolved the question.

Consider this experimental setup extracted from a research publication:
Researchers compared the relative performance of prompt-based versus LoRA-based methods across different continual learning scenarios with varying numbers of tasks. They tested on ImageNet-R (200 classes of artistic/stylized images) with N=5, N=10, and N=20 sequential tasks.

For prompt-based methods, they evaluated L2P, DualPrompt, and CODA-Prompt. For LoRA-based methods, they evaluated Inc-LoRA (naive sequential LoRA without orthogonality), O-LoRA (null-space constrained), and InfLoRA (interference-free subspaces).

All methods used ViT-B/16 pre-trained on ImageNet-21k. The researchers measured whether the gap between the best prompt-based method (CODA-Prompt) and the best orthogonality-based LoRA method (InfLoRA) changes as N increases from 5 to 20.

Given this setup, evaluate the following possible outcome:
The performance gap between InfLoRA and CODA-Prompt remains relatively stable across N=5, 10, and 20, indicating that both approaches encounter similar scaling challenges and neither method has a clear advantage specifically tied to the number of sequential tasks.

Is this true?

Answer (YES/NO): YES